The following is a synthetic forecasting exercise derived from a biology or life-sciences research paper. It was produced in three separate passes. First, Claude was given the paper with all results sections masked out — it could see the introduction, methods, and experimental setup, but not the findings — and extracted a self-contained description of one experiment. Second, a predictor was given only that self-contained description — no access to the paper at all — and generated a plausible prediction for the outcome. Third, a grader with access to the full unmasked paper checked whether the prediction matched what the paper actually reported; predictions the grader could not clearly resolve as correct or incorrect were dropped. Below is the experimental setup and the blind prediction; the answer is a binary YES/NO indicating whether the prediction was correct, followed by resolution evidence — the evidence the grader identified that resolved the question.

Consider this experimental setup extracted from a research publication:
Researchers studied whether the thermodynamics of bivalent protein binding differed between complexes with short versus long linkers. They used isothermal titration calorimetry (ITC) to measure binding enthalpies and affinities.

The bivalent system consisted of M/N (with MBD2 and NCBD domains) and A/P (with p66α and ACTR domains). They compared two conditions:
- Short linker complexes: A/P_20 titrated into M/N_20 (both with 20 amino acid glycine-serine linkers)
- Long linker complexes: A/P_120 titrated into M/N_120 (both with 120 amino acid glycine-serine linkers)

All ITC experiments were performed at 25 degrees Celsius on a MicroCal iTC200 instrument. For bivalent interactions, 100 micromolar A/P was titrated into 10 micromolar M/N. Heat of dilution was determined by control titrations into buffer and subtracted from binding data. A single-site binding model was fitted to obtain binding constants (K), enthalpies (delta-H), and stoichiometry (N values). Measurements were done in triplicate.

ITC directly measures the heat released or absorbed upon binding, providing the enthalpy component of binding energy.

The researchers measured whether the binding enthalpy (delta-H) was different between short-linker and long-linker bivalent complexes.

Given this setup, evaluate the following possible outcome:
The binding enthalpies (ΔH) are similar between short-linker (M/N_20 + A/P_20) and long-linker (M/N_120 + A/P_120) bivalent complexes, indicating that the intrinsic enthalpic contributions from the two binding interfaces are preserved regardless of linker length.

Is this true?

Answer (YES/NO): NO